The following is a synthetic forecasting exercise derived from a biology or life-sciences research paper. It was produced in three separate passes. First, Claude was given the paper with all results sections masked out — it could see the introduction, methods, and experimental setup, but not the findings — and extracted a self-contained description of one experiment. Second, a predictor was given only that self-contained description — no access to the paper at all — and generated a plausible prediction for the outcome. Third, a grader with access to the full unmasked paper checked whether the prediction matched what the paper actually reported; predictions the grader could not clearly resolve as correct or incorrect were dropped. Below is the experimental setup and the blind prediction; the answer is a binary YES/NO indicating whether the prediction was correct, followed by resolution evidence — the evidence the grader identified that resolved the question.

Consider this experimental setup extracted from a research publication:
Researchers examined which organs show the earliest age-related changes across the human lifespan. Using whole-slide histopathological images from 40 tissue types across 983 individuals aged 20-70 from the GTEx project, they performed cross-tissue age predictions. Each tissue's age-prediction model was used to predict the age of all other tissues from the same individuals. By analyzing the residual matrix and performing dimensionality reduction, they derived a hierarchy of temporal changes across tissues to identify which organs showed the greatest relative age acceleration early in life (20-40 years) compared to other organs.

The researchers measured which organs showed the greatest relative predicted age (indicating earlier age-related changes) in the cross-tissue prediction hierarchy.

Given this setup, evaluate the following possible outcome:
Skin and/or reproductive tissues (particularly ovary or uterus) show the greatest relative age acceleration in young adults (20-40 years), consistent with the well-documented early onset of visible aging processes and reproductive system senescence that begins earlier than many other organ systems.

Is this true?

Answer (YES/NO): NO